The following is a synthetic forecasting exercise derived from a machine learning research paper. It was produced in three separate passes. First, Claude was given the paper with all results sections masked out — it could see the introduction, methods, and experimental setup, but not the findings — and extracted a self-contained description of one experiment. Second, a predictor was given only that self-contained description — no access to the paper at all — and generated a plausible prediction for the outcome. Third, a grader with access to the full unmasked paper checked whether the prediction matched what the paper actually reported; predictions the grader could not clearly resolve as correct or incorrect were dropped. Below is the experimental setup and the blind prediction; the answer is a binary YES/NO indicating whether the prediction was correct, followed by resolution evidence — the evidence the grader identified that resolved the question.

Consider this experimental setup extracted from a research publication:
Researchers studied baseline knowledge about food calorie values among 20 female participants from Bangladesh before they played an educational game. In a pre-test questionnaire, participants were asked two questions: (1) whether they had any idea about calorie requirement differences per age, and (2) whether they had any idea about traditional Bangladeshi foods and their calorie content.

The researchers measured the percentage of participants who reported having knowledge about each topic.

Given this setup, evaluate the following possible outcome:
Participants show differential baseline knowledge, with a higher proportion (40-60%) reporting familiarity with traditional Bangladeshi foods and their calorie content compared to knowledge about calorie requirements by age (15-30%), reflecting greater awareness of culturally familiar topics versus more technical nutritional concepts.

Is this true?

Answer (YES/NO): NO